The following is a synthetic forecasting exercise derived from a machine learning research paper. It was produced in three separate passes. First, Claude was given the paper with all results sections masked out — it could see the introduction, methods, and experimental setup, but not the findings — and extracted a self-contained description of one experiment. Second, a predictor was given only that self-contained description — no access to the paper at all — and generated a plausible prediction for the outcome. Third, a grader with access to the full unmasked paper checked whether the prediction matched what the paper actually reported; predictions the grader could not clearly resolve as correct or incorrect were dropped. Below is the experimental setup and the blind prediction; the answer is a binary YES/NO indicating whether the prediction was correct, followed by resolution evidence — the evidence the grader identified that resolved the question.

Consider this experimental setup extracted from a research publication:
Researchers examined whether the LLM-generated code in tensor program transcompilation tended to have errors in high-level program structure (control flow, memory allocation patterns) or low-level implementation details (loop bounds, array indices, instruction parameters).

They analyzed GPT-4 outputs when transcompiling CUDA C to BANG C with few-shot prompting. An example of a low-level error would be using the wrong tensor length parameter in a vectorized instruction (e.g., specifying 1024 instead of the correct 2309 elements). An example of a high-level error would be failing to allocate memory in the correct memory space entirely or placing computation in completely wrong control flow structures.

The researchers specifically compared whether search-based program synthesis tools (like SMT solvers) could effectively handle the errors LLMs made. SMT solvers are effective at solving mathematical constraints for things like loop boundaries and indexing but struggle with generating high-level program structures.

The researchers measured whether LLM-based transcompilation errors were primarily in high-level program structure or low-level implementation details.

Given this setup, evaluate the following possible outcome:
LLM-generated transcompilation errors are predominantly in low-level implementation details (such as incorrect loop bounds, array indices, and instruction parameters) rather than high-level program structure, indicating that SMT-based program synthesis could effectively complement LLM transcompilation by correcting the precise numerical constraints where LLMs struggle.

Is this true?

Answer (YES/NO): YES